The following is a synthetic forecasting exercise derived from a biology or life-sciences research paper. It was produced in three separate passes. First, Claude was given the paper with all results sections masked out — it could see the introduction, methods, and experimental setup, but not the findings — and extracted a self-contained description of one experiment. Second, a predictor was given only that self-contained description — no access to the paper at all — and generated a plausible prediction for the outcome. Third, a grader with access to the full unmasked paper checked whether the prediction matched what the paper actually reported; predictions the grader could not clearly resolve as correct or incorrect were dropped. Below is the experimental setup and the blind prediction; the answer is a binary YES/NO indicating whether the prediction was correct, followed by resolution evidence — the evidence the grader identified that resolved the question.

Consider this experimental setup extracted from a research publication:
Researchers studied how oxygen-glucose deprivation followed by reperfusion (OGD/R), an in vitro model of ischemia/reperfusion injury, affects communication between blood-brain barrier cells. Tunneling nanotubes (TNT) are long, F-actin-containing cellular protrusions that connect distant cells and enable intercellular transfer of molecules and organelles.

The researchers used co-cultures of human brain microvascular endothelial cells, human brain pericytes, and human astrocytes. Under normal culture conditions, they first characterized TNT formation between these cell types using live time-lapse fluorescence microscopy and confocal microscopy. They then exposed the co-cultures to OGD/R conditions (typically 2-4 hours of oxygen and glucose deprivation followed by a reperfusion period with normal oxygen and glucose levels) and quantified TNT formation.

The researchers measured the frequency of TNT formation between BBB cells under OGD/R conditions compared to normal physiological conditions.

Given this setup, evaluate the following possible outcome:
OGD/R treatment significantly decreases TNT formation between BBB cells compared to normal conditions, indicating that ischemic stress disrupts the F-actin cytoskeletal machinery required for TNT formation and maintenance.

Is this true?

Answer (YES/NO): NO